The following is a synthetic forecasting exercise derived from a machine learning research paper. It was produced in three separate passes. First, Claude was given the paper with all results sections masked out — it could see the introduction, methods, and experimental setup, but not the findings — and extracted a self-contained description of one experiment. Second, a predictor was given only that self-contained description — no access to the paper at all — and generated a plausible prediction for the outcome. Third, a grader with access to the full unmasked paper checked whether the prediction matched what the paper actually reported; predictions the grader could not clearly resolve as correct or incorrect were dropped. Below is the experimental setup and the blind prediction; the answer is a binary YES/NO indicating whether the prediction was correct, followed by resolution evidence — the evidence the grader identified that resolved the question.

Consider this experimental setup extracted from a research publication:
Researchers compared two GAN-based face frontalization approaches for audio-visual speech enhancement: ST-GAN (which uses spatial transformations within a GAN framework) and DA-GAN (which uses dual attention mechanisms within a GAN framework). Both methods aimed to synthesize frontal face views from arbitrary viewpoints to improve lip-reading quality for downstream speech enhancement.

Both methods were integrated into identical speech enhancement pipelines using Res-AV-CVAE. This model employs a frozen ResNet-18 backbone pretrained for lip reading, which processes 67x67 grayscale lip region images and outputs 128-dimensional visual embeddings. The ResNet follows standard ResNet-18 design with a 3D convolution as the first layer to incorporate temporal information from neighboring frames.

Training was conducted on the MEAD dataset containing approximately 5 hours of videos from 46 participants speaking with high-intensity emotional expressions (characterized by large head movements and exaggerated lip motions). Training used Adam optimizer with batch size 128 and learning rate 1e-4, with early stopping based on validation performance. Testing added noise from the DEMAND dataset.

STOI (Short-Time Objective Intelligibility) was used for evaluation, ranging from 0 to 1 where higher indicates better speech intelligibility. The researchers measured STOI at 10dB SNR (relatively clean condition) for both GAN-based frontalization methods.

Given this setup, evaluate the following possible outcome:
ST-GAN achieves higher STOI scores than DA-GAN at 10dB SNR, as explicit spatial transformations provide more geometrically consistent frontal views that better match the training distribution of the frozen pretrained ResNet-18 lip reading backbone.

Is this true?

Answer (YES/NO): YES